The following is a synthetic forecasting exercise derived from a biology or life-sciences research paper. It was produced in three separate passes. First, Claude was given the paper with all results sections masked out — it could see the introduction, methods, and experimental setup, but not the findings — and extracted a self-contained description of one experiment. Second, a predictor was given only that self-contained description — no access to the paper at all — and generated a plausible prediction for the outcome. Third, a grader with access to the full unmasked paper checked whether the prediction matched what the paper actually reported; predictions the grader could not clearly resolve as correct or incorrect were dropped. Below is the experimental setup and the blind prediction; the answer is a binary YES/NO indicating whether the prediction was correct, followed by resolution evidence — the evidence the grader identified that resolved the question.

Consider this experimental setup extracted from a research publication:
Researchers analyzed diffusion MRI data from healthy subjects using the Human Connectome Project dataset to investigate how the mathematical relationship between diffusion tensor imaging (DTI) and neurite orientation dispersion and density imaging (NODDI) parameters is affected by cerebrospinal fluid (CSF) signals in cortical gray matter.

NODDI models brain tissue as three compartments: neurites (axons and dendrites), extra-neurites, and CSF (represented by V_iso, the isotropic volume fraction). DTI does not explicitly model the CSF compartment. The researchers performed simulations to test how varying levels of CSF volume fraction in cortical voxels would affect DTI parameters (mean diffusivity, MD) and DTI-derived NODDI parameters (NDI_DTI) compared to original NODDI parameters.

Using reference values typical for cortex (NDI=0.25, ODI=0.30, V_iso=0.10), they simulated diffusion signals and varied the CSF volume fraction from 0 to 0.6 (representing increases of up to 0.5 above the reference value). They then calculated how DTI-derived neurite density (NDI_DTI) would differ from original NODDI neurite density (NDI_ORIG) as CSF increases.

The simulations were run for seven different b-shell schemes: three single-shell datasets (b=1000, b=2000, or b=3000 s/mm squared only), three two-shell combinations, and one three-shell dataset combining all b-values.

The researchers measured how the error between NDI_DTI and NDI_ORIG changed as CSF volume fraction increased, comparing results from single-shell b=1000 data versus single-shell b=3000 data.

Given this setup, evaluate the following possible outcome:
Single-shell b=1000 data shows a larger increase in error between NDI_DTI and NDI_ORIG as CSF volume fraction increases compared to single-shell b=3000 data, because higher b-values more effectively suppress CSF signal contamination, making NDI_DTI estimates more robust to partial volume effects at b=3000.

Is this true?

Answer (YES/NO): YES